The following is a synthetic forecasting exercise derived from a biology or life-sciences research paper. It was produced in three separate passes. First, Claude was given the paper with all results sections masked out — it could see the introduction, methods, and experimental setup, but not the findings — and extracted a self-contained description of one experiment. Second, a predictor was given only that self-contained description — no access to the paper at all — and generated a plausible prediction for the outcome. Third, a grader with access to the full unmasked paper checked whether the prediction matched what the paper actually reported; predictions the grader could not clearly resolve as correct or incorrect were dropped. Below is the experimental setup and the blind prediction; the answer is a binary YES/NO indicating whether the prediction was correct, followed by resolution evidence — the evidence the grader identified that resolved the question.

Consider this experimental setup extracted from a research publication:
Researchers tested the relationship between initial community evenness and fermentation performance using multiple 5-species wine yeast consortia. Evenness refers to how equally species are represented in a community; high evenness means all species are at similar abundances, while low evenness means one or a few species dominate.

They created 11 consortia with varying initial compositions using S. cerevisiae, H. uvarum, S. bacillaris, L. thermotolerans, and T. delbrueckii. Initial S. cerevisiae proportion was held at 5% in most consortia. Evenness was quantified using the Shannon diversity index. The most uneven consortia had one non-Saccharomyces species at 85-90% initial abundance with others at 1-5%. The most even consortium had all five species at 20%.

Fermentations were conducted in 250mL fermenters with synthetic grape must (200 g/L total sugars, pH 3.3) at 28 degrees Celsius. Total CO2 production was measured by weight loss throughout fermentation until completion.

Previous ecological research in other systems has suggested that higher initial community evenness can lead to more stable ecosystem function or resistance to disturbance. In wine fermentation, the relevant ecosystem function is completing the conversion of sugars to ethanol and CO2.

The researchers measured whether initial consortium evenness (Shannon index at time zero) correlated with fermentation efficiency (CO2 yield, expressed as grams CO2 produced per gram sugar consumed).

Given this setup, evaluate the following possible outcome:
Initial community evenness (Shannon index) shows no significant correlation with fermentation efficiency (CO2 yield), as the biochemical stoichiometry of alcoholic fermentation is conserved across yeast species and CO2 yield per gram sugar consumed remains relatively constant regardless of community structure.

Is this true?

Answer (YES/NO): YES